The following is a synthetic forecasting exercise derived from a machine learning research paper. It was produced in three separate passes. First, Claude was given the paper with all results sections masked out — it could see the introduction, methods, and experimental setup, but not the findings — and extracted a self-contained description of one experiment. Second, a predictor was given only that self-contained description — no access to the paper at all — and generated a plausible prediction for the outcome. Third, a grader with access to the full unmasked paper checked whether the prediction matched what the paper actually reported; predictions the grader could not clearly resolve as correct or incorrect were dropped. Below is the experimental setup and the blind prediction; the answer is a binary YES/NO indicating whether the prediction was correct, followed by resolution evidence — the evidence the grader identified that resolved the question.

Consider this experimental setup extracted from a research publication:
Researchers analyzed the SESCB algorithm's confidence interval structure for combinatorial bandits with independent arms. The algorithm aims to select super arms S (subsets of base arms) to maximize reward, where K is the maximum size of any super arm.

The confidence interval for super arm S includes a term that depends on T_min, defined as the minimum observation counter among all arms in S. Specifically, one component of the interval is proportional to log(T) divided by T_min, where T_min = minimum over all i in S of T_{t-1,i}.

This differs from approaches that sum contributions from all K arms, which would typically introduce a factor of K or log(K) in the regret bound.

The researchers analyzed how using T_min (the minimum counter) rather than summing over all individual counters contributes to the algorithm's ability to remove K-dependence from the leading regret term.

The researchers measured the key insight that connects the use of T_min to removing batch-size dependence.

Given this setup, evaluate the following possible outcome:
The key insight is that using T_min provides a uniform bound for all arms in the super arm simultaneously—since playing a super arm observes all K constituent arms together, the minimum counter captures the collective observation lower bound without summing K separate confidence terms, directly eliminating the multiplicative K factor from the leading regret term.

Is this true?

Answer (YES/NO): NO